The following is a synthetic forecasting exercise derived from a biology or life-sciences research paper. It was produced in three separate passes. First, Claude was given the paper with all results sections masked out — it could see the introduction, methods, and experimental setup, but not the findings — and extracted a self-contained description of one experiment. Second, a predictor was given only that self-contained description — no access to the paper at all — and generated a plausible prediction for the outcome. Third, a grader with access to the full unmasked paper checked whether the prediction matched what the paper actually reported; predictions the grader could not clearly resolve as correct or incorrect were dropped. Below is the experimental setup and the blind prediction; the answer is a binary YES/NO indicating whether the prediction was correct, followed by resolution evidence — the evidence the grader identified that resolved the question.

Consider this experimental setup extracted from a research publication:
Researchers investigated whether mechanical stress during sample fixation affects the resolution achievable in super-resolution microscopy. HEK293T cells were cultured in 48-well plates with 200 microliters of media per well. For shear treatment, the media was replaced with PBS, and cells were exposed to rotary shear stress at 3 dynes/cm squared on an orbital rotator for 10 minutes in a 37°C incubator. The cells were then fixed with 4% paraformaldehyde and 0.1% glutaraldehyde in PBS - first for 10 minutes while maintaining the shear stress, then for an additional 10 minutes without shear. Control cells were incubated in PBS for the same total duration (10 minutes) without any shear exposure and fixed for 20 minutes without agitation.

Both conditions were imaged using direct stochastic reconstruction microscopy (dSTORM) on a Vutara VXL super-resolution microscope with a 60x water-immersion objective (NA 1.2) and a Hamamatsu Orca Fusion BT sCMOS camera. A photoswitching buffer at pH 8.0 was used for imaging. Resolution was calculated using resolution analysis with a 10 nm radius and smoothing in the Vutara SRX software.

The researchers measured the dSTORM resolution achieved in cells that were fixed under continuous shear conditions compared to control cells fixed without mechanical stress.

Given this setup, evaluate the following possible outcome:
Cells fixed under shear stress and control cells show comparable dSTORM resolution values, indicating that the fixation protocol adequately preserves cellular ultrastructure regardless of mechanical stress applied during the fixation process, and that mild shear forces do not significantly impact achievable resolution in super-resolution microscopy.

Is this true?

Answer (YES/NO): YES